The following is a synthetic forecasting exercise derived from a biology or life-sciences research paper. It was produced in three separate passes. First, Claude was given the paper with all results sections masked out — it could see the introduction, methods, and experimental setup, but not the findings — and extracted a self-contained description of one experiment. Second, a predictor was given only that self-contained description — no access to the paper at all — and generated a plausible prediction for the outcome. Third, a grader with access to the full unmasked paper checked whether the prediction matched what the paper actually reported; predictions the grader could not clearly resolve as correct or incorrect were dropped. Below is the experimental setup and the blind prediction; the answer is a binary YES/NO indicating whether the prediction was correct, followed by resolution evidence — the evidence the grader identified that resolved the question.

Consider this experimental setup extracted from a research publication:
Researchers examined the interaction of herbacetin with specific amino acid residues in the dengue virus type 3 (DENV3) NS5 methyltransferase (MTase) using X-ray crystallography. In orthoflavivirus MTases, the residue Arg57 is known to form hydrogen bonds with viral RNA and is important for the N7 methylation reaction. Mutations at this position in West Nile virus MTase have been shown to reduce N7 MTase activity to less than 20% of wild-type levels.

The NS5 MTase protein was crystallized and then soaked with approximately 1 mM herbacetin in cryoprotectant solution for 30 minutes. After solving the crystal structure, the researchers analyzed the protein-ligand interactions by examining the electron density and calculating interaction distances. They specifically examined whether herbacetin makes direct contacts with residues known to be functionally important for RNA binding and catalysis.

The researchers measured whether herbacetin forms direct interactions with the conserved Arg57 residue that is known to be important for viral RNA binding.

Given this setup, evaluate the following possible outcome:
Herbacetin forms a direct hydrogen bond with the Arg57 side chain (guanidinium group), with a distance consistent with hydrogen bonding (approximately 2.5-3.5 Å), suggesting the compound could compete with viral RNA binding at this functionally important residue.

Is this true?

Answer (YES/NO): YES